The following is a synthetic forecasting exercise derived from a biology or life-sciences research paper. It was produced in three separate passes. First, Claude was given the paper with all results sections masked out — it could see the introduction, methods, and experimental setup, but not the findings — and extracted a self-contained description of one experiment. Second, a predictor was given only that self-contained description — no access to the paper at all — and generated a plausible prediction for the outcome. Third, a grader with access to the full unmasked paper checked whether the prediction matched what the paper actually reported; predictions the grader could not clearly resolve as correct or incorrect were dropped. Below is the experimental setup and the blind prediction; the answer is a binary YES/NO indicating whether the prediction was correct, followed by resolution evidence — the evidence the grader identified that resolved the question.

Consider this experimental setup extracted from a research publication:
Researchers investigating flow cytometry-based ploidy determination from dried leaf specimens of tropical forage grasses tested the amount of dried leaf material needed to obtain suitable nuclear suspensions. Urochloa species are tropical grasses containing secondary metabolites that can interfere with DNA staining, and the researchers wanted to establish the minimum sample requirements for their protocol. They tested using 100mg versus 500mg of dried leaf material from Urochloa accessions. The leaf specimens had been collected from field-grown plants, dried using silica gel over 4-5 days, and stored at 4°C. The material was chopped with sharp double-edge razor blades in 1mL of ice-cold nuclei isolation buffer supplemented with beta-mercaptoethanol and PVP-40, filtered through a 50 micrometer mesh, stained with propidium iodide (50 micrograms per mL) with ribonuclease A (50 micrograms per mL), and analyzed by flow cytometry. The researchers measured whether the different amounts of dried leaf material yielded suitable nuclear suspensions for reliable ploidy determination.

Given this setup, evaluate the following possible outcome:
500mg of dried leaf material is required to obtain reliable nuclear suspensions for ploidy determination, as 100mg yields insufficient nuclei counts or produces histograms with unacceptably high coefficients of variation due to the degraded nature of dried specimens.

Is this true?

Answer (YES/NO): YES